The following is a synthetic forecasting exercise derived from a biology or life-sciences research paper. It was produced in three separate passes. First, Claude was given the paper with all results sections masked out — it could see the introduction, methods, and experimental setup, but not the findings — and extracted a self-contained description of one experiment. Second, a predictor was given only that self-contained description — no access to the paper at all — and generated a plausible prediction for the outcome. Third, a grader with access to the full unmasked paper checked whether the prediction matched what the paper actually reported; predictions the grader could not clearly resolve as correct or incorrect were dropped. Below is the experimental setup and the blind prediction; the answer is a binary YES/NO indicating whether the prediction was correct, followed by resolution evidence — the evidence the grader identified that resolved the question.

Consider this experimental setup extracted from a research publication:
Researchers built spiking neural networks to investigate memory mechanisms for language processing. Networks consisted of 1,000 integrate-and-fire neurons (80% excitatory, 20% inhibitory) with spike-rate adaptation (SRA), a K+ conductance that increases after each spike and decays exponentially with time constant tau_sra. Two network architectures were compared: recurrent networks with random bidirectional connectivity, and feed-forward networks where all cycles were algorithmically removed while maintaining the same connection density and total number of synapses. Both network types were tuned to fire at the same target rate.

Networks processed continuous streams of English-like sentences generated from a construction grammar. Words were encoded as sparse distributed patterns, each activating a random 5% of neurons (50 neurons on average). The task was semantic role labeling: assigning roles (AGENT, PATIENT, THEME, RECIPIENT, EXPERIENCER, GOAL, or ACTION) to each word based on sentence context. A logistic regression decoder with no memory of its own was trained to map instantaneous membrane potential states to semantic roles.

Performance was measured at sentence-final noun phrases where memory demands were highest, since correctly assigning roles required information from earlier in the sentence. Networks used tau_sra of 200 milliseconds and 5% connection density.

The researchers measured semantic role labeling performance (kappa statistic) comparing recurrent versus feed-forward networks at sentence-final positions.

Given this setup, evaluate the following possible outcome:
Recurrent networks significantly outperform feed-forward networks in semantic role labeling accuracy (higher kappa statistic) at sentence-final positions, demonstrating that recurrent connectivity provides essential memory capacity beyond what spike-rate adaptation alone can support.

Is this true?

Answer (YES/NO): NO